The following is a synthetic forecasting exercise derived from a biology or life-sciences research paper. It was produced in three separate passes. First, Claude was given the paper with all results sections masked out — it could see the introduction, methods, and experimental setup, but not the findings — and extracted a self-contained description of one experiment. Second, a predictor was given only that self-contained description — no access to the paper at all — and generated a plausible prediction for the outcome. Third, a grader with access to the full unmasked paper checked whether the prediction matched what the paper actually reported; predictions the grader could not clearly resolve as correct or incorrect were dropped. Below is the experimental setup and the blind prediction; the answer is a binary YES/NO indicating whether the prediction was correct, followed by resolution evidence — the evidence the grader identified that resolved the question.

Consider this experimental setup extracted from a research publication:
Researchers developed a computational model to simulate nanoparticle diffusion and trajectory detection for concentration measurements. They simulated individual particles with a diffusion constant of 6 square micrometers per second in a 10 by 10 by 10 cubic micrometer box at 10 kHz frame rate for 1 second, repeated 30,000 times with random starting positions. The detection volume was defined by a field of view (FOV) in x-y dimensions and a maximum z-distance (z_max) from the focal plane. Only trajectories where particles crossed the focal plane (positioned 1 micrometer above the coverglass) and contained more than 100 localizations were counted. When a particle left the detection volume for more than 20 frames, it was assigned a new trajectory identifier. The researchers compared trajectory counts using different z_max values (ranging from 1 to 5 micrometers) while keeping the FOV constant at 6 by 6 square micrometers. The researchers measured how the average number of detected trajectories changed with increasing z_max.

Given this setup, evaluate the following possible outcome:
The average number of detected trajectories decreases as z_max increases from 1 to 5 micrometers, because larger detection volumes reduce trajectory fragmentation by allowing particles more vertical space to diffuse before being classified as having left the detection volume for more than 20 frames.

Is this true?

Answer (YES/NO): NO